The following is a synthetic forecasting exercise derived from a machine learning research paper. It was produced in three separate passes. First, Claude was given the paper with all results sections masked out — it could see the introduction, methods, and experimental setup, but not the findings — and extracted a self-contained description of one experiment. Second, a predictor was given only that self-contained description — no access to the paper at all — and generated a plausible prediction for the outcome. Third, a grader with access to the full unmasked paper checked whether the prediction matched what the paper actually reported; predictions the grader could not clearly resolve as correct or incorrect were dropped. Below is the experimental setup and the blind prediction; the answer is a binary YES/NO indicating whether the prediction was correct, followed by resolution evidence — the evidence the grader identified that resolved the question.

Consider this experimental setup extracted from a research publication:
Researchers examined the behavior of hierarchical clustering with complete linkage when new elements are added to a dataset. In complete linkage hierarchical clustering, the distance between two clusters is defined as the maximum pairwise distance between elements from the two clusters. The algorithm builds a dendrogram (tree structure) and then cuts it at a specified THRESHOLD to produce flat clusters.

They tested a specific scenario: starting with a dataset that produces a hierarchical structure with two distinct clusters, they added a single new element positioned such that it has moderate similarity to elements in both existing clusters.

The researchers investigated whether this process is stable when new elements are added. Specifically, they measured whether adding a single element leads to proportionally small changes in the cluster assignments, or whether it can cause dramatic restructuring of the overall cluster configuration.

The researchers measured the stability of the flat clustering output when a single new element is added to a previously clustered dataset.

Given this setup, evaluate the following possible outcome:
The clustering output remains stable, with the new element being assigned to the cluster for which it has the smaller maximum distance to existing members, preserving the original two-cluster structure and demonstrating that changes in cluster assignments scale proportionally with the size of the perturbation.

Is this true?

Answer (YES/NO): NO